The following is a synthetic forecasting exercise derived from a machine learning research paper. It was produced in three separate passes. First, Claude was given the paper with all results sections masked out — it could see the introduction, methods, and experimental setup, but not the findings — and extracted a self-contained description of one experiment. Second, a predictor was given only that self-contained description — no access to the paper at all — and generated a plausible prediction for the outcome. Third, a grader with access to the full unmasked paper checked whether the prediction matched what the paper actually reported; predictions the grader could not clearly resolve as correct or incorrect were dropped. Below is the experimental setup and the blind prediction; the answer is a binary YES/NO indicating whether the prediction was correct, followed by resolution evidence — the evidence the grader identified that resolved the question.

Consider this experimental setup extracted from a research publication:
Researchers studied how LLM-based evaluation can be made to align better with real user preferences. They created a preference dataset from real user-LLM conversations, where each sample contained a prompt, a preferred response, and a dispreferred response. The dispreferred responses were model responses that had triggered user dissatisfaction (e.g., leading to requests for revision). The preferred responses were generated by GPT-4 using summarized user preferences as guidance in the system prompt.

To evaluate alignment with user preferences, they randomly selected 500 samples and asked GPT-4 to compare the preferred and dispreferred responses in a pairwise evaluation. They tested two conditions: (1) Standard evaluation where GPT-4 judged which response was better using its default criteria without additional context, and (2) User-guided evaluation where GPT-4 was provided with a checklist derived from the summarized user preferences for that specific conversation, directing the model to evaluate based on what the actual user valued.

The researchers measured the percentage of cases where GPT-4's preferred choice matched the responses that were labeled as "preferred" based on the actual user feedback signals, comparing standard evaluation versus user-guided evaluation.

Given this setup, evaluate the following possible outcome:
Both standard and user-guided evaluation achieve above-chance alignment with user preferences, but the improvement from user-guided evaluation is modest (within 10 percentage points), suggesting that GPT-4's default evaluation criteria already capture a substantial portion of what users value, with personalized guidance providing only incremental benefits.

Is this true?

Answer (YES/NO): NO